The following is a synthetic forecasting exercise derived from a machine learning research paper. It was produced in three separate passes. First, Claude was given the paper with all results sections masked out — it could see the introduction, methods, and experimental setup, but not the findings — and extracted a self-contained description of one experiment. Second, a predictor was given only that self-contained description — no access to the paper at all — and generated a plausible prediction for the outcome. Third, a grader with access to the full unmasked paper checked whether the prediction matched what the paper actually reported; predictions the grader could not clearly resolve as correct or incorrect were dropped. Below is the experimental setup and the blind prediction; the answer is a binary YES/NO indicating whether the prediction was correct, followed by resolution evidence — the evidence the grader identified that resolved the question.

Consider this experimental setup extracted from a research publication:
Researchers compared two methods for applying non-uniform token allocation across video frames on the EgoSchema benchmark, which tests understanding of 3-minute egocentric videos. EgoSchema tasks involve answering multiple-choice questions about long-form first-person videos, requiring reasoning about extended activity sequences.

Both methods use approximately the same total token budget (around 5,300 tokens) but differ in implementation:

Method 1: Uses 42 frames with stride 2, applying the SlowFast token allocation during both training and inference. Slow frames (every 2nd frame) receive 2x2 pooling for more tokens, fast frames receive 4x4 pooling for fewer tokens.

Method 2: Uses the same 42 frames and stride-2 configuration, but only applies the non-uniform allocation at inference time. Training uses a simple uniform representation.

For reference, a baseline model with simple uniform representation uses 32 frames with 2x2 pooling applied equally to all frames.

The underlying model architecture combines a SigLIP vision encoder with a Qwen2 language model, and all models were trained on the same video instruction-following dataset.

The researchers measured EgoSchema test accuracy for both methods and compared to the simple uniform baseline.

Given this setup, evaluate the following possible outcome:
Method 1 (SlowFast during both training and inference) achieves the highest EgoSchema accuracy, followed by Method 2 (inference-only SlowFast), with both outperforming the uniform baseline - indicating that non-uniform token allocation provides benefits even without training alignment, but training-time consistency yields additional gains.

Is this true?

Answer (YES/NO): NO